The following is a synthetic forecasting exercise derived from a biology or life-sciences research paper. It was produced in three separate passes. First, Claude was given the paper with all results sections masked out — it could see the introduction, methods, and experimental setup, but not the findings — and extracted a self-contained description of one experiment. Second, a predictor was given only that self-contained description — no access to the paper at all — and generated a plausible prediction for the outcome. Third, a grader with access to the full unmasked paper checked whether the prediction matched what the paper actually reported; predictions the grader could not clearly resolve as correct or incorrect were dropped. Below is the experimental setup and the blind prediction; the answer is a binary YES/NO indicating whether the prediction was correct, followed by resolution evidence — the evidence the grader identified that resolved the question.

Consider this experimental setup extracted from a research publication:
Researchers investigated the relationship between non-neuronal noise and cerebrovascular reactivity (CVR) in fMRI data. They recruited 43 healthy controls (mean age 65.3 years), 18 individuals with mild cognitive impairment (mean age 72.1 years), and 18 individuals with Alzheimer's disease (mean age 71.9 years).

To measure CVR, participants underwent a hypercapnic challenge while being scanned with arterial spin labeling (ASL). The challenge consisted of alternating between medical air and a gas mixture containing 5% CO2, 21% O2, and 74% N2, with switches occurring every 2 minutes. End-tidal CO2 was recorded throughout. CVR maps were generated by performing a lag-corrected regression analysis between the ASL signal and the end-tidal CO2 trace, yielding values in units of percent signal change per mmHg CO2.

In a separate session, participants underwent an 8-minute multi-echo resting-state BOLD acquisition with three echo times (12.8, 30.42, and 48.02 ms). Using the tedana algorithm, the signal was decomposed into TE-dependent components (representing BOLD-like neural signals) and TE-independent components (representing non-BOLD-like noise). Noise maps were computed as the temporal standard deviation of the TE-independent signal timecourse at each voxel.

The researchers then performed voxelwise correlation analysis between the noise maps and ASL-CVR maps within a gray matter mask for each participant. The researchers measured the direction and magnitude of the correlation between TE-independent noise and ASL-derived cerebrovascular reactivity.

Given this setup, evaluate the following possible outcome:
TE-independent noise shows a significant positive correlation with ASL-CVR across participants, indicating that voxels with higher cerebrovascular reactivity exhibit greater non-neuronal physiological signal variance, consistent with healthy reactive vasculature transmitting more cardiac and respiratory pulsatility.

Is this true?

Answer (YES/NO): NO